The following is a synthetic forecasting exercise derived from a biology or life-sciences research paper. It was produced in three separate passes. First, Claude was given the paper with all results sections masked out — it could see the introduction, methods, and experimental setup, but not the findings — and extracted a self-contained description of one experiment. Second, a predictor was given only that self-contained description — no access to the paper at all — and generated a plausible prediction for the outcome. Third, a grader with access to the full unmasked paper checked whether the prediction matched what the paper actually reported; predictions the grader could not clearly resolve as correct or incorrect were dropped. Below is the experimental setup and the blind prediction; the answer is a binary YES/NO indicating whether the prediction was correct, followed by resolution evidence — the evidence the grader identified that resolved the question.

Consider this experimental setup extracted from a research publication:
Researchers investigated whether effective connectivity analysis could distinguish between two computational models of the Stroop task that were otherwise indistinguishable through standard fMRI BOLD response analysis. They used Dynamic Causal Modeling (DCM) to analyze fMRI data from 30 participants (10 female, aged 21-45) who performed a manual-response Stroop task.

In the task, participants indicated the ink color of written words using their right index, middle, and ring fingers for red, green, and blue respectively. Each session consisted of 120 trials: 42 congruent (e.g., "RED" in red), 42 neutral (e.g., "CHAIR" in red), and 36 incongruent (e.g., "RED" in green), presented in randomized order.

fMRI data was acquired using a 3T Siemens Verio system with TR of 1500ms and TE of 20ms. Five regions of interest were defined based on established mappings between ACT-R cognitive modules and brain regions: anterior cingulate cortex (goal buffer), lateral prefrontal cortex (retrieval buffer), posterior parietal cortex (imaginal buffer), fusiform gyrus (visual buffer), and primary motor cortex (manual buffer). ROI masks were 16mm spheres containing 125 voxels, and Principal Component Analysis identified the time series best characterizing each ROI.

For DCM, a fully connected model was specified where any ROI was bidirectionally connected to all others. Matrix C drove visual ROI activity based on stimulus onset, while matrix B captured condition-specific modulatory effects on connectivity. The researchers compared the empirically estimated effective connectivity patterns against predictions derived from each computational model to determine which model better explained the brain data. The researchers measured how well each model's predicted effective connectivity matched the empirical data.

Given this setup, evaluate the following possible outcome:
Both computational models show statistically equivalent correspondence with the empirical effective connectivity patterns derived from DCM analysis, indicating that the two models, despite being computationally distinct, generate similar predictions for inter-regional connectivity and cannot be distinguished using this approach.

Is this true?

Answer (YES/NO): NO